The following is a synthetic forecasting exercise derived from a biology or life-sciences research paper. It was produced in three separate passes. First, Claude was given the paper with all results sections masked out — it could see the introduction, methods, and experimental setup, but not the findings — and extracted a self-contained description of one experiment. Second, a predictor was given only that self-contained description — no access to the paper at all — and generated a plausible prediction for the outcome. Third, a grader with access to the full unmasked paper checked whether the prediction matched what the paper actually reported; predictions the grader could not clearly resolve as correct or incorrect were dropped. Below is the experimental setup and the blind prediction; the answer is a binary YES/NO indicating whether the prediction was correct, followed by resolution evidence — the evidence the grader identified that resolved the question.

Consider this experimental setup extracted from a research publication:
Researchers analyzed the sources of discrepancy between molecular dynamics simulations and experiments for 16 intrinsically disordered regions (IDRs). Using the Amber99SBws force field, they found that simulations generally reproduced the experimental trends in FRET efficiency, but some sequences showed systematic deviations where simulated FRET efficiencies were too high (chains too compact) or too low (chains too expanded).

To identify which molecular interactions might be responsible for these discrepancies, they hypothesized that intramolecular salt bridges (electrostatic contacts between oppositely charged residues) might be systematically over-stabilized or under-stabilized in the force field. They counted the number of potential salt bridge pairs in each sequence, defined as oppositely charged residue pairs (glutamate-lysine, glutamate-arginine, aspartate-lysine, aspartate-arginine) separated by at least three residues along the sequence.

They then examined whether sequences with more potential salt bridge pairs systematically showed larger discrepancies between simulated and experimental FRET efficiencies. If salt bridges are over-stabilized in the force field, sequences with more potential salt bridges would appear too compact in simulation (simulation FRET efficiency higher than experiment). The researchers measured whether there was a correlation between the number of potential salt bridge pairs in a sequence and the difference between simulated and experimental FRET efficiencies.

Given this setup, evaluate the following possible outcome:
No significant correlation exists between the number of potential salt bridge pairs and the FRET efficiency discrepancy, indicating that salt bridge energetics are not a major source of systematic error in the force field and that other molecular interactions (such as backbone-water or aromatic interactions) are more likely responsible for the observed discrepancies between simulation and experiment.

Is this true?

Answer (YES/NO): NO